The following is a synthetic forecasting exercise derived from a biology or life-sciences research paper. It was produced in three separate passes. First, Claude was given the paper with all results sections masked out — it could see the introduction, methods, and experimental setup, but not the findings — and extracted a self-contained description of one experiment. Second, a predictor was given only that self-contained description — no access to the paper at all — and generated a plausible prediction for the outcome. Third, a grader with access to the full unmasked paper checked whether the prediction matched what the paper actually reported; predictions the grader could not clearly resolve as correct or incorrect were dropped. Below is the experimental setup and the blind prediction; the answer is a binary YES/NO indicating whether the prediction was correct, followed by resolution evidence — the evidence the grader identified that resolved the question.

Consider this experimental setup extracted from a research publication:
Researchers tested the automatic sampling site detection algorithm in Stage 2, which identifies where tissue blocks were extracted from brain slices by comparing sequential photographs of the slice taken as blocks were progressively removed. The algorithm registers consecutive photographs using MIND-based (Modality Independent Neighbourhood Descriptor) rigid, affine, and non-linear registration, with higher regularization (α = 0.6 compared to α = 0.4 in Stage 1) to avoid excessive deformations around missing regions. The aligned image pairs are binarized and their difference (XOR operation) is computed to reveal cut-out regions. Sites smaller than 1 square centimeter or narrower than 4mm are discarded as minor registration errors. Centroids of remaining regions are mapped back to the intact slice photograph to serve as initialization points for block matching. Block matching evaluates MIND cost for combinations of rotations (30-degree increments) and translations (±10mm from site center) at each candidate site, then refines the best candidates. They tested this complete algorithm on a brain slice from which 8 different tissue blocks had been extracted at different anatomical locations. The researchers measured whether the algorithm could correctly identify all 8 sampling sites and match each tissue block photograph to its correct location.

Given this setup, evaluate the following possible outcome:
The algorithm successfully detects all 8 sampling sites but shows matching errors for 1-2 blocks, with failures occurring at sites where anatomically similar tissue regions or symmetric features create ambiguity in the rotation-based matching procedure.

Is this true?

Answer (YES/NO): NO